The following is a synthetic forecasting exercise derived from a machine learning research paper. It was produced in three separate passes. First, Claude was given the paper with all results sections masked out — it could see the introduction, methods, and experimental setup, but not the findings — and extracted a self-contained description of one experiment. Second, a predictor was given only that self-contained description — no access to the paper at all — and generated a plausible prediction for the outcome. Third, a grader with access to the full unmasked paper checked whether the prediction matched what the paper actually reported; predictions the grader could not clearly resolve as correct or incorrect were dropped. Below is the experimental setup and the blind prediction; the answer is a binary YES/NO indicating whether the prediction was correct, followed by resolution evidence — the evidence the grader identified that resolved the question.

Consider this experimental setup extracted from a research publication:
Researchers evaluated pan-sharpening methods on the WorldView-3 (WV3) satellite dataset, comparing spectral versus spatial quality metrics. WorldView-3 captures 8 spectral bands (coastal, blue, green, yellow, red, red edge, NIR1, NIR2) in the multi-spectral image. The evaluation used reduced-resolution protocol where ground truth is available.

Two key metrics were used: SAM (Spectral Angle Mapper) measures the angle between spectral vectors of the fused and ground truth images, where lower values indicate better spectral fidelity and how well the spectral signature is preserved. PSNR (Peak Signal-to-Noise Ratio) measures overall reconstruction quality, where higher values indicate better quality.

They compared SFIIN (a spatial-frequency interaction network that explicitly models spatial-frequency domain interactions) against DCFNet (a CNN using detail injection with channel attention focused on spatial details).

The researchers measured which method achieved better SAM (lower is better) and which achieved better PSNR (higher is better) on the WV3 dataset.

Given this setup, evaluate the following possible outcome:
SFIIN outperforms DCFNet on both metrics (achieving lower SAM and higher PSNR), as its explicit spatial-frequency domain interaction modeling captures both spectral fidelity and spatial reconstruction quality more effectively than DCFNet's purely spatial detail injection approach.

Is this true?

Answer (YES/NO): NO